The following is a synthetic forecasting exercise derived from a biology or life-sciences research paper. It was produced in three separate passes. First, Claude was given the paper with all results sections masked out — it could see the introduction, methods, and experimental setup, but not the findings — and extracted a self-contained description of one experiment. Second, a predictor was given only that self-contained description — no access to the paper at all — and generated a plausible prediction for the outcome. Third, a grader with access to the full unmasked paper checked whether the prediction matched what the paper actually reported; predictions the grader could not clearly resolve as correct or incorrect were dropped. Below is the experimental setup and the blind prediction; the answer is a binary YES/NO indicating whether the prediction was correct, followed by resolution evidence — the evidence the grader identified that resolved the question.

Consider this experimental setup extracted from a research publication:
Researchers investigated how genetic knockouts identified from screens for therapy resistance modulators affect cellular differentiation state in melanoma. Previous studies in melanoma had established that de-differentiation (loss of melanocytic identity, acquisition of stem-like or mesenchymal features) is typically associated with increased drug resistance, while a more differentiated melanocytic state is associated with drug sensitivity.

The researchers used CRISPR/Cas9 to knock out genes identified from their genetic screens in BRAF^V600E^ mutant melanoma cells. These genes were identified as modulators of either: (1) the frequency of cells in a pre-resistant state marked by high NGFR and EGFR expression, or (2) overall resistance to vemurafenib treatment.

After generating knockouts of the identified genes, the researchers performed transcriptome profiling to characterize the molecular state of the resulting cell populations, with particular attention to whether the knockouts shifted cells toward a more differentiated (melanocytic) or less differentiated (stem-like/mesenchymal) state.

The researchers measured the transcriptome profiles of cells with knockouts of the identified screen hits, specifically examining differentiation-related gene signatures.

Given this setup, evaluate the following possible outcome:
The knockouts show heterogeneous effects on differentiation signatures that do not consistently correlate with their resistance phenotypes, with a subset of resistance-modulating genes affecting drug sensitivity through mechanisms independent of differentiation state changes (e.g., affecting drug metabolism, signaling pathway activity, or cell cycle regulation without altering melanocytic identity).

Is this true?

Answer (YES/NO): YES